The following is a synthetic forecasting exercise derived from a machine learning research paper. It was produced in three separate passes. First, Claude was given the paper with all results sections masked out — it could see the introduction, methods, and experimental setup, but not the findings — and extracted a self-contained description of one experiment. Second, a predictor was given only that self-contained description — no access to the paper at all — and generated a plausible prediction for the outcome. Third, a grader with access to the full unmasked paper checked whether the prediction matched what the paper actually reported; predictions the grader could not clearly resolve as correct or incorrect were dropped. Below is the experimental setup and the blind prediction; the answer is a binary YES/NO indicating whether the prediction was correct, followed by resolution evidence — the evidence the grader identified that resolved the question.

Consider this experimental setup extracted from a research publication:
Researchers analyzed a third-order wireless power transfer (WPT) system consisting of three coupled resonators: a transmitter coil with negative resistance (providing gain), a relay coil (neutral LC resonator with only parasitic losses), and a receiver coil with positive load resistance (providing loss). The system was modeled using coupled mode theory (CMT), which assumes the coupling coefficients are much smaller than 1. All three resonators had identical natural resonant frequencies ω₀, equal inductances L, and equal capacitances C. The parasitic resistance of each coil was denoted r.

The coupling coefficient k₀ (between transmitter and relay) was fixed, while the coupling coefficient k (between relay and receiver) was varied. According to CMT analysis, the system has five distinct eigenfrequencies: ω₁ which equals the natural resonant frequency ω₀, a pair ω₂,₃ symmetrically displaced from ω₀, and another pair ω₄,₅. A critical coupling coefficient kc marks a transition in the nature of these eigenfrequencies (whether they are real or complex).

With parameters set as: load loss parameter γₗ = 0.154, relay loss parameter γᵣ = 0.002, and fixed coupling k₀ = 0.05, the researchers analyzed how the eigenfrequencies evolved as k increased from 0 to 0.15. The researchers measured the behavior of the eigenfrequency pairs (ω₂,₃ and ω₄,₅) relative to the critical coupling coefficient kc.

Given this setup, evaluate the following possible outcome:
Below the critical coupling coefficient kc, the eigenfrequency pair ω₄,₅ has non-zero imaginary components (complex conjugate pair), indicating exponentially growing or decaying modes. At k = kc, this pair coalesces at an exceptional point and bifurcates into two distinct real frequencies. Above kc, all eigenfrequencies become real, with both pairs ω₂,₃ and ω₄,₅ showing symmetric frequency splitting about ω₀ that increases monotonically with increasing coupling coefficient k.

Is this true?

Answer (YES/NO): NO